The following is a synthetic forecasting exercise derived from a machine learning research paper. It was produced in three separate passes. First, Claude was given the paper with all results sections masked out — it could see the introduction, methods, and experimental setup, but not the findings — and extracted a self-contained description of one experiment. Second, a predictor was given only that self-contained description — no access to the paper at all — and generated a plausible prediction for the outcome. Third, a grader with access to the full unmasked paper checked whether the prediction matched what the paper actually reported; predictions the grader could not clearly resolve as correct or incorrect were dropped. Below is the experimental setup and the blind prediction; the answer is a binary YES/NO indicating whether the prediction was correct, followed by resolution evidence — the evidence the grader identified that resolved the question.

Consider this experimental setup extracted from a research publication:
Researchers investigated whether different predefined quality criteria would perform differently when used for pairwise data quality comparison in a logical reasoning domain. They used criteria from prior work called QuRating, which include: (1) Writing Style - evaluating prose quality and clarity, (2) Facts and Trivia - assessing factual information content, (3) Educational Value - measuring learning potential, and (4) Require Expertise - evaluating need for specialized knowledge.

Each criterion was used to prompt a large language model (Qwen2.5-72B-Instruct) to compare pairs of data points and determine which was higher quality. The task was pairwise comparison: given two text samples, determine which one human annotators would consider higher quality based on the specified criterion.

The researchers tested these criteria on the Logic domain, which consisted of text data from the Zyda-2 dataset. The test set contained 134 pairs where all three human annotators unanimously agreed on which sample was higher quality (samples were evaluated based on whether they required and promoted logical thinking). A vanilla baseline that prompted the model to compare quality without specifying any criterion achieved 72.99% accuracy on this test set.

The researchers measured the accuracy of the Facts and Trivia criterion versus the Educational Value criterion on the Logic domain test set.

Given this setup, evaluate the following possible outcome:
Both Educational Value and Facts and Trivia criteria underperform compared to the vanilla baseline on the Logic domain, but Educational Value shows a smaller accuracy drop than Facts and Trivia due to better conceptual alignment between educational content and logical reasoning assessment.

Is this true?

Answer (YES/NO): NO